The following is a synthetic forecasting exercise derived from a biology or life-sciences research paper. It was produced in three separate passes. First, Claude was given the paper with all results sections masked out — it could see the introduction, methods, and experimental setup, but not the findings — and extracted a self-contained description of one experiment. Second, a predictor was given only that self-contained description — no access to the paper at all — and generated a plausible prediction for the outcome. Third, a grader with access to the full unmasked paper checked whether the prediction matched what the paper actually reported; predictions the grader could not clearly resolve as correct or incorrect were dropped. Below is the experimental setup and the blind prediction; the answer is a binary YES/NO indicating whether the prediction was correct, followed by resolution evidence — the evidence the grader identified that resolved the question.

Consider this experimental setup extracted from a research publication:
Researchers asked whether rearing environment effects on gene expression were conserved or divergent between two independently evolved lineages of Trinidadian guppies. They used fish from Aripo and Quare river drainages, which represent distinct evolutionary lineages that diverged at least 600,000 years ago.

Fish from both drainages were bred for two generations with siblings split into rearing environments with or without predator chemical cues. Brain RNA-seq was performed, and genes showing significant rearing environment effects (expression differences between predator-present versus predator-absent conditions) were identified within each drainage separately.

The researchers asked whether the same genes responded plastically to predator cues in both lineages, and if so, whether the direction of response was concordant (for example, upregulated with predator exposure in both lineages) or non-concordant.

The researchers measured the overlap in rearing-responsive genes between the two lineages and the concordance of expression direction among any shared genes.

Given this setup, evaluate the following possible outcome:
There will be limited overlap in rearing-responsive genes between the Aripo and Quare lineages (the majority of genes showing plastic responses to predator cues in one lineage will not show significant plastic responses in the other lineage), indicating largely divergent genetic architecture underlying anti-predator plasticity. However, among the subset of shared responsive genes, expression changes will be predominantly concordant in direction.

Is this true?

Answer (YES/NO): YES